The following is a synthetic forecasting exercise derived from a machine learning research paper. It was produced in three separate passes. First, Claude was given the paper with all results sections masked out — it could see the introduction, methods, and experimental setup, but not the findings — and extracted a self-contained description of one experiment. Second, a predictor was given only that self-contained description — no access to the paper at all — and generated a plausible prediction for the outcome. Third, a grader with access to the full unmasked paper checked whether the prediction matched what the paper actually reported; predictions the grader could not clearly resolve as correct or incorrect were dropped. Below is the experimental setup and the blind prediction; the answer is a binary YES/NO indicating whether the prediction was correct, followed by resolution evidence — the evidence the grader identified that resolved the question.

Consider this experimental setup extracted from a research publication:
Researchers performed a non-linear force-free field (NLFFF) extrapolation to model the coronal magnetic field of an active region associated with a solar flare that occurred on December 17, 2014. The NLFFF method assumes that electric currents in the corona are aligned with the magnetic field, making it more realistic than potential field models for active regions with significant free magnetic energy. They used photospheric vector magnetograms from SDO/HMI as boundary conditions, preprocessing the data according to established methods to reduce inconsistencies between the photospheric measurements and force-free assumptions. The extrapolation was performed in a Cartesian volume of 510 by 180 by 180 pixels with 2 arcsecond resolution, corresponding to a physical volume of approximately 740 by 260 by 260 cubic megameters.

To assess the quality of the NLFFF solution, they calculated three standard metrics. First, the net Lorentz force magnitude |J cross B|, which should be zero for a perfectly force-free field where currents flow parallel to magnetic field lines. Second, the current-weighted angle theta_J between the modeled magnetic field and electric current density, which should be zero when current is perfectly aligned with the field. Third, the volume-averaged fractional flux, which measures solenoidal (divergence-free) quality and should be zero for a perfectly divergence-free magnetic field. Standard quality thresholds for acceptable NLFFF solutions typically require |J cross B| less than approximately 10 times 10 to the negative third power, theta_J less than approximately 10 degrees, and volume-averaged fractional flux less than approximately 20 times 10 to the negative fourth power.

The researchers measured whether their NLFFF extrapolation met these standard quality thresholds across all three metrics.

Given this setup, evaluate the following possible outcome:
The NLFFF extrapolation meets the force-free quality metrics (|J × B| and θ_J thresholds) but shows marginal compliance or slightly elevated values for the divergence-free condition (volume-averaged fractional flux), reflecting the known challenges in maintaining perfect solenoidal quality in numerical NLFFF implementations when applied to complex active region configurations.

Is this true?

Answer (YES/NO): NO